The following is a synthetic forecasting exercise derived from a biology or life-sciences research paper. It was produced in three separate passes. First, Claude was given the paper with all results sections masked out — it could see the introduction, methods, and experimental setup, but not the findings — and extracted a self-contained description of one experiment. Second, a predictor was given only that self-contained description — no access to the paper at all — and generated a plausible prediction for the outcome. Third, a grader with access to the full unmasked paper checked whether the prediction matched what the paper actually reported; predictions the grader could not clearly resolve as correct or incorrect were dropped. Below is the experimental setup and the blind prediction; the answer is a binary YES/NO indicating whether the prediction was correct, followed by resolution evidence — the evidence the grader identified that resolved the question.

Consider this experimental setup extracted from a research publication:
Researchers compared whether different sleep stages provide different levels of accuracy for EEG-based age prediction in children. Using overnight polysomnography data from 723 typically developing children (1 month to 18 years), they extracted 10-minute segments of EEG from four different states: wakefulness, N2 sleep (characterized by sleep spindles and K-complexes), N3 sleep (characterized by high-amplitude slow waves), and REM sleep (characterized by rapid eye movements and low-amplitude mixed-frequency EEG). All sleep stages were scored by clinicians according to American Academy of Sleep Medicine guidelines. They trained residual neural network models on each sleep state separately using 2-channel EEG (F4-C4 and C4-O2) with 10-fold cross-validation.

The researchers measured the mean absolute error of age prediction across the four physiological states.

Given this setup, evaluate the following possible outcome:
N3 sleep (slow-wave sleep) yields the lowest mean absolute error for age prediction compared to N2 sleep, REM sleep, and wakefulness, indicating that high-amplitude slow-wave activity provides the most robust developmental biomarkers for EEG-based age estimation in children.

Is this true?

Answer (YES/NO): NO